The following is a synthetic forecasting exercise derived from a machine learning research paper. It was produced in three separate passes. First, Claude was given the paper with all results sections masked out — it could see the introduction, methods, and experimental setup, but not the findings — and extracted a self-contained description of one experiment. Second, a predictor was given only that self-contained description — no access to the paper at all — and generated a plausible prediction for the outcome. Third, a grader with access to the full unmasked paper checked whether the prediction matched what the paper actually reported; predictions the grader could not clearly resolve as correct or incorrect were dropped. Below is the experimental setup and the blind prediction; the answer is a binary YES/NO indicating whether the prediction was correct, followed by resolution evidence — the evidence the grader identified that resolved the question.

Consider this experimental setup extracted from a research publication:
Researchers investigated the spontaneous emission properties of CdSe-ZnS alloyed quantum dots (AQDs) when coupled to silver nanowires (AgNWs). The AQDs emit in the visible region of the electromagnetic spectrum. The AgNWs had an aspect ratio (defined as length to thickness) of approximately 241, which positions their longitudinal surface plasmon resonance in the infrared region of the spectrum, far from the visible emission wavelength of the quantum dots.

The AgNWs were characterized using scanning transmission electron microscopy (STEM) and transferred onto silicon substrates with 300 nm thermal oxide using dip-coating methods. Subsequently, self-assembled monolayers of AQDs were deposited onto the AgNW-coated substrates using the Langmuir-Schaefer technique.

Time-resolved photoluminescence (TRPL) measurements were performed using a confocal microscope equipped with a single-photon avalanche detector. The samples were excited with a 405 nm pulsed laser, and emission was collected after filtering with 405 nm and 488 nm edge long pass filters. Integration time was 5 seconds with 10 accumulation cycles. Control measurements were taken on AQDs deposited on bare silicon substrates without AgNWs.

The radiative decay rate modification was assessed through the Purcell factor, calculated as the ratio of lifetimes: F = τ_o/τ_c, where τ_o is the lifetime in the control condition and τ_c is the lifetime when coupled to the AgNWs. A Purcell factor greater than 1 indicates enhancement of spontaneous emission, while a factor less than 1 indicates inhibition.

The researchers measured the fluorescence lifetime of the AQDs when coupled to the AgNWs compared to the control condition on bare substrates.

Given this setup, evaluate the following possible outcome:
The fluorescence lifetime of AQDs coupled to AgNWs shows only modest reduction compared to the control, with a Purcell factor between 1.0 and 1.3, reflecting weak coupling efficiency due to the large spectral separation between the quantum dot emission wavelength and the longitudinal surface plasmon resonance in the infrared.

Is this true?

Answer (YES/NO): NO